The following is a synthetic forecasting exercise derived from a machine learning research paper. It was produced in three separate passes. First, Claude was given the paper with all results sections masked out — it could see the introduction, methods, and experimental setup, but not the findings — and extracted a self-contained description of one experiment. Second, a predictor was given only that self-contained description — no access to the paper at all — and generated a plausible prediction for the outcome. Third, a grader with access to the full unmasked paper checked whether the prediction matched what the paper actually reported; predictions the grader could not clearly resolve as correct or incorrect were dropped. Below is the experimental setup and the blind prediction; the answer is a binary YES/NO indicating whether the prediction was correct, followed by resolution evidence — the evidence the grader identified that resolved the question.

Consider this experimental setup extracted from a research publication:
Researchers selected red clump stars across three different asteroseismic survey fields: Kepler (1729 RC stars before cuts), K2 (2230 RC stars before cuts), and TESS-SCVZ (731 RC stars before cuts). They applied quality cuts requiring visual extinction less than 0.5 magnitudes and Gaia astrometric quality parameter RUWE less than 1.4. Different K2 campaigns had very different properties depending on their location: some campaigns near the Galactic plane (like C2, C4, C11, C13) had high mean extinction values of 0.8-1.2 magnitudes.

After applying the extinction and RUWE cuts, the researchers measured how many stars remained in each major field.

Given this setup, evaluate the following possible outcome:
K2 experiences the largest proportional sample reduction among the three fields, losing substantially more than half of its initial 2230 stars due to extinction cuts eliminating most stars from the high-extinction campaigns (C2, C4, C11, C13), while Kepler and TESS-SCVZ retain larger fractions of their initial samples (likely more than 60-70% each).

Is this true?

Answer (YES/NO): NO